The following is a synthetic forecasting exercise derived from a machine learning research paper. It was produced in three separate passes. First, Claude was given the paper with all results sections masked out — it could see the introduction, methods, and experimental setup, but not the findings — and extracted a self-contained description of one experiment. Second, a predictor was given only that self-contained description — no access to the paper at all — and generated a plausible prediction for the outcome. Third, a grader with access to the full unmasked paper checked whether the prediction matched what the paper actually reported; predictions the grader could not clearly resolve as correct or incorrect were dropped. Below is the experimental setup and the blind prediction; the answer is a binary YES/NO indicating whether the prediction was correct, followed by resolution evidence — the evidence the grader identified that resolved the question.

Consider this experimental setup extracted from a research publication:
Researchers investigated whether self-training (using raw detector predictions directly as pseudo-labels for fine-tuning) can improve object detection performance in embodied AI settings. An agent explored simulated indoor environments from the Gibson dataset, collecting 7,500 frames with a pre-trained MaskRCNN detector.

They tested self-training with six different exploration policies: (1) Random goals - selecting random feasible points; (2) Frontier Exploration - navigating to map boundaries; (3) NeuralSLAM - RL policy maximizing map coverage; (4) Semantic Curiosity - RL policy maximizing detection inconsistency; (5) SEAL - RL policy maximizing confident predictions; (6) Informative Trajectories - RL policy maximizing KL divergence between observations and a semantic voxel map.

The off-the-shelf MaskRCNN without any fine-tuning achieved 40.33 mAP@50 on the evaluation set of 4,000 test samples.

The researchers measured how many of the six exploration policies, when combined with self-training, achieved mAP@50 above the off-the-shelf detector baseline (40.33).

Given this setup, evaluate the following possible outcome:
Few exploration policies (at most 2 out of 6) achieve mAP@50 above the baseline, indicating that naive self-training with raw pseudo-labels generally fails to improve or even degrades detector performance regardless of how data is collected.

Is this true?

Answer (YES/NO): YES